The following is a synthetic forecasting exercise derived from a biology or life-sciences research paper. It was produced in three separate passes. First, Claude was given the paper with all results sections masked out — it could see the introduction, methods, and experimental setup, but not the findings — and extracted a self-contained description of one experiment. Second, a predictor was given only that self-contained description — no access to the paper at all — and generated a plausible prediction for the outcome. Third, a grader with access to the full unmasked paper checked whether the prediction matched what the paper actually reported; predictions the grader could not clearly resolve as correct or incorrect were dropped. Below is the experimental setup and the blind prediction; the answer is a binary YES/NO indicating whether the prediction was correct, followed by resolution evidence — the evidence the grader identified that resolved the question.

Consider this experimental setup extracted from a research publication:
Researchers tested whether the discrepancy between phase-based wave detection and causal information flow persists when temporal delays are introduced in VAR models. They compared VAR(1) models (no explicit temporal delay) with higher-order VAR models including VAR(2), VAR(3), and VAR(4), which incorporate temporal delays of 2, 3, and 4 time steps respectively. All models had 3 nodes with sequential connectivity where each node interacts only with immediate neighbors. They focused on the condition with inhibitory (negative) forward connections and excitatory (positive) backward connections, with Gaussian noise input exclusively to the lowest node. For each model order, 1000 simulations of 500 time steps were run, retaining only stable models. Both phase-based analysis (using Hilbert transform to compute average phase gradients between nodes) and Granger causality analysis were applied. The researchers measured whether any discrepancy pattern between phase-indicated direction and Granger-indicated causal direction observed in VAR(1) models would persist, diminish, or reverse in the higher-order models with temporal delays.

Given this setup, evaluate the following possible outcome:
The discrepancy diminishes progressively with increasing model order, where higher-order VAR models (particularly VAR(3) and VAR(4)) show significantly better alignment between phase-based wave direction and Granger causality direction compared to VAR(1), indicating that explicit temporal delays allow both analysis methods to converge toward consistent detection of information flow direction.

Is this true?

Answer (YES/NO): NO